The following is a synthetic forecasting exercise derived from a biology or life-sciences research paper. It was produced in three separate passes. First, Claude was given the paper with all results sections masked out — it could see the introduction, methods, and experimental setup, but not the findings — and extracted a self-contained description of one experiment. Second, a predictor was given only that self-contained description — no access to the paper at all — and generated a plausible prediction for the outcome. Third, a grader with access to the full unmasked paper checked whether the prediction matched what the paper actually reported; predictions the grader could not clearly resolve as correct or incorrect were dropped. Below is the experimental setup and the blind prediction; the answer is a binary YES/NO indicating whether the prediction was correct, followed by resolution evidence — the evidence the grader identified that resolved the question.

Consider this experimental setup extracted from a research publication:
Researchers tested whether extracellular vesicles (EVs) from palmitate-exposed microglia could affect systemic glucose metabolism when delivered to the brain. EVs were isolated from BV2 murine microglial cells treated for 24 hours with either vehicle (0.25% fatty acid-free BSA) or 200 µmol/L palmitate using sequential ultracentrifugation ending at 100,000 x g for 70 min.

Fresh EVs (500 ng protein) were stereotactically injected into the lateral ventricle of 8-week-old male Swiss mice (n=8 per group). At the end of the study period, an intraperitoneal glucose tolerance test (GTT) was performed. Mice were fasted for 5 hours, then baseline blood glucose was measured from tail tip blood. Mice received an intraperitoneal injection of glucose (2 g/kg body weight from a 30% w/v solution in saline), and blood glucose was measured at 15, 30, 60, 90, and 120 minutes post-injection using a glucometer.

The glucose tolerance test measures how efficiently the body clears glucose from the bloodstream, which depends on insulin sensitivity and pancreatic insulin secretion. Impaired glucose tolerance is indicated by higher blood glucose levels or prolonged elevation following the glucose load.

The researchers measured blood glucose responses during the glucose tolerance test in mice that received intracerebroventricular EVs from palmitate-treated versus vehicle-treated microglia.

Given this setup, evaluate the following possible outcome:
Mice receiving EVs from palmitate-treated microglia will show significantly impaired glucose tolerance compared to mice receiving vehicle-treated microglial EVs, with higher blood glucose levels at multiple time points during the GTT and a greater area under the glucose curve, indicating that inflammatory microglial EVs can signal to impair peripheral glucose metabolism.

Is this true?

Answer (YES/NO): NO